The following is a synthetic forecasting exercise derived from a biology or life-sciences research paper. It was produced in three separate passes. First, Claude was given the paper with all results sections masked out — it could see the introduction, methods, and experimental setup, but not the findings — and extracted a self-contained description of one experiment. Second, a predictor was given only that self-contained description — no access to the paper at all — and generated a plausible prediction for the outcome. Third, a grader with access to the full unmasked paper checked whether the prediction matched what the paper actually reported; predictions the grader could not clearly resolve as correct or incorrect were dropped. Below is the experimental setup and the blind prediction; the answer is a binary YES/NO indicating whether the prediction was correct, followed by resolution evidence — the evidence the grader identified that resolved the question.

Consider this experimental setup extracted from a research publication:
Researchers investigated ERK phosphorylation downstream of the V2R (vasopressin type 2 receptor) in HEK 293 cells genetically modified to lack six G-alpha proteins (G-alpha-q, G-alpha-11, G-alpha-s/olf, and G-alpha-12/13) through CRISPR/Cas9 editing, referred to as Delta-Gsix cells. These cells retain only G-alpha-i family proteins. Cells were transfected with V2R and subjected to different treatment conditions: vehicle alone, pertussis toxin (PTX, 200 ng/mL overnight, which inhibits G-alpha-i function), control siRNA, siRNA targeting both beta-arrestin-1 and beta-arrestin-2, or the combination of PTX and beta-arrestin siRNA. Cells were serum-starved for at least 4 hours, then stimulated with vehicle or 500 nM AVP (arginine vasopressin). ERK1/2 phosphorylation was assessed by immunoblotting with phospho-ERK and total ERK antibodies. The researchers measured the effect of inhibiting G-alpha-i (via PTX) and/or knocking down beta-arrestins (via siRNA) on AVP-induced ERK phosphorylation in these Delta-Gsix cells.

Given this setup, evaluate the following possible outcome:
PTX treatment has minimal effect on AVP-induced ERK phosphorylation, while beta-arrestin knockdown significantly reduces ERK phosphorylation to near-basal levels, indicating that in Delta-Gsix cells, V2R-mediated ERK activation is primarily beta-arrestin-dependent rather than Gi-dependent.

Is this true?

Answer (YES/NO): NO